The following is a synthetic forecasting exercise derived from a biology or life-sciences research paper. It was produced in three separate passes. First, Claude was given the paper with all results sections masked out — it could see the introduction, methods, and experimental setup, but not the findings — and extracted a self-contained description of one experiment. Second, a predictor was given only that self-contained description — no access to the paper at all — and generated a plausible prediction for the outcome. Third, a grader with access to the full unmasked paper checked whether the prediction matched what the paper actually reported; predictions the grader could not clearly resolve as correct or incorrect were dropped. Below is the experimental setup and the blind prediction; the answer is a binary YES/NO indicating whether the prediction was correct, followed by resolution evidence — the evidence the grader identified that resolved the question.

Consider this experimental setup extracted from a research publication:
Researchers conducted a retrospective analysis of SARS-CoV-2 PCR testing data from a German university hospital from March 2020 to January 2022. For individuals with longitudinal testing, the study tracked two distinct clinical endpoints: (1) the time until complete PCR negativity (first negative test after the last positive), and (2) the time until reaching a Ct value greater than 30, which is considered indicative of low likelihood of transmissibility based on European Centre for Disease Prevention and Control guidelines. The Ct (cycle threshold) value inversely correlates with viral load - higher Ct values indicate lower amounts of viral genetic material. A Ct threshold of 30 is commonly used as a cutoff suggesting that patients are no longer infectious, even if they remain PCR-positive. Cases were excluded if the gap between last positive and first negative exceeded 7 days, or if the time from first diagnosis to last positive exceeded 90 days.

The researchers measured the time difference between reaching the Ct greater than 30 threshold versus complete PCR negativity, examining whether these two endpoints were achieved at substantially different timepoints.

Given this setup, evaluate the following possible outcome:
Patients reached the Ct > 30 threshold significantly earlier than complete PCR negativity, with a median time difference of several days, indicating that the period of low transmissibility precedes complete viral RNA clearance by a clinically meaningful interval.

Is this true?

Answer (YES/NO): YES